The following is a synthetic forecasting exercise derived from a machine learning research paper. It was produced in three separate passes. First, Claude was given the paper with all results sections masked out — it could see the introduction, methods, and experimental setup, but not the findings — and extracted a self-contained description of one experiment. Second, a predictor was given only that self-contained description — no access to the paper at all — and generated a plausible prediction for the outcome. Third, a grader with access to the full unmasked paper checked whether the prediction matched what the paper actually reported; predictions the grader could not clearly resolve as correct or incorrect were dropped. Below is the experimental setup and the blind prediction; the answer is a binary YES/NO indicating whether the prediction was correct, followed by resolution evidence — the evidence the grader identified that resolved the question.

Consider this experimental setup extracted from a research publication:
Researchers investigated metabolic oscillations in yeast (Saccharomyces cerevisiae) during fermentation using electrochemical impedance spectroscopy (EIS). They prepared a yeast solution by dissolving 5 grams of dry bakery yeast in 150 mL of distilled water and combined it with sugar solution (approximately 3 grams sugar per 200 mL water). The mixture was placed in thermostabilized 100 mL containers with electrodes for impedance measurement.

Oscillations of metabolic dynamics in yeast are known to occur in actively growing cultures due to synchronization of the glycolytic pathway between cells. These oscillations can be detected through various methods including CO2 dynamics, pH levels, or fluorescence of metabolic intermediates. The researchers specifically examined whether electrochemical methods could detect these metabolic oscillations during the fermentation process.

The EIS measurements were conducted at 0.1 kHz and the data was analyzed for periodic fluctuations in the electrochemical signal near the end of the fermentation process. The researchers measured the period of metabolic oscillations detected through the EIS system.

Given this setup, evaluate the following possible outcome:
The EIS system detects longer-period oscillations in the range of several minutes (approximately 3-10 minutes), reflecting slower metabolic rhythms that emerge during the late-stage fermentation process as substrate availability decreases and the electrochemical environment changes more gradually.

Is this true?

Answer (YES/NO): NO